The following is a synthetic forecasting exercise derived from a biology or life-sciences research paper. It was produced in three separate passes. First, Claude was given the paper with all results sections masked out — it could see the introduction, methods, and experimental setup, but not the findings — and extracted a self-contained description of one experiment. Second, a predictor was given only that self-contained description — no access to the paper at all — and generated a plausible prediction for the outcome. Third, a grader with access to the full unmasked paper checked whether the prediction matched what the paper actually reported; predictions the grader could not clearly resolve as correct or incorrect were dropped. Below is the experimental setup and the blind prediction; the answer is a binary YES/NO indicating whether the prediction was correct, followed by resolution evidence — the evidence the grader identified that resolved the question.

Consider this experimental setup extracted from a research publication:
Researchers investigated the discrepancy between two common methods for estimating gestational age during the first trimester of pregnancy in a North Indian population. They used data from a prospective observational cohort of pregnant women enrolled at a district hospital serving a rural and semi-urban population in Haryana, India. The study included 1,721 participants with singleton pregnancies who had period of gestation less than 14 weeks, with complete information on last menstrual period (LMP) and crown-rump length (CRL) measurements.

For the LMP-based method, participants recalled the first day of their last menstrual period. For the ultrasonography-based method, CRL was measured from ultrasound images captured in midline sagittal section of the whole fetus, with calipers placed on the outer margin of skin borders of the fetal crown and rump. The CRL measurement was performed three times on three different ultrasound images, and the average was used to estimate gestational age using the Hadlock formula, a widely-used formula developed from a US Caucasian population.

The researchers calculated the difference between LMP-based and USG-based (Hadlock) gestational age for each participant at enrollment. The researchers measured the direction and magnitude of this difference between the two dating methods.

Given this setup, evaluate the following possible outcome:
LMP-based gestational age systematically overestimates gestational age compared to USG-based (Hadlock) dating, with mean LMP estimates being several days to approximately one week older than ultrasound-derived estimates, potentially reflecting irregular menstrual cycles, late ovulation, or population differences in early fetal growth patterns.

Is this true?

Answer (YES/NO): YES